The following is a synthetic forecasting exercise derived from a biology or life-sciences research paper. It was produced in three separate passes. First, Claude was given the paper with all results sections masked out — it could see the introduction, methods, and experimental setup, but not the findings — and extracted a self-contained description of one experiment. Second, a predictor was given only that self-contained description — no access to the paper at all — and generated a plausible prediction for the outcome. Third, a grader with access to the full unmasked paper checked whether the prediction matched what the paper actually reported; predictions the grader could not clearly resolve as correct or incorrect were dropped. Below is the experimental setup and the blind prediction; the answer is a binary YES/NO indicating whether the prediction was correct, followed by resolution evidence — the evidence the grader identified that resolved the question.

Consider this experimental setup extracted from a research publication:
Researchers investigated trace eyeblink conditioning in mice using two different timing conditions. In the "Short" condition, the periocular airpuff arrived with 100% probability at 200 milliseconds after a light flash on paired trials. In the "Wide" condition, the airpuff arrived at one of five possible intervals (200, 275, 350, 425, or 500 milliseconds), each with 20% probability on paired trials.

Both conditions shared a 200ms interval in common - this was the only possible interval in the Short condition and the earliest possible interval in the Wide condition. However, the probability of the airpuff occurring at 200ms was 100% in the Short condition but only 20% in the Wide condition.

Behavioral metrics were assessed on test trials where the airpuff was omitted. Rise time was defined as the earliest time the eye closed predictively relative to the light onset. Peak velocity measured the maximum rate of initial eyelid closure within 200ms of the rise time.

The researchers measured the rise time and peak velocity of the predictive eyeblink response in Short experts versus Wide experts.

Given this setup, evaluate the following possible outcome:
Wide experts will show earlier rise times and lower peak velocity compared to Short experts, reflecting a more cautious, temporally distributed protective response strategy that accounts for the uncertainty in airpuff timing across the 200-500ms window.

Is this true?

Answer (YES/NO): NO